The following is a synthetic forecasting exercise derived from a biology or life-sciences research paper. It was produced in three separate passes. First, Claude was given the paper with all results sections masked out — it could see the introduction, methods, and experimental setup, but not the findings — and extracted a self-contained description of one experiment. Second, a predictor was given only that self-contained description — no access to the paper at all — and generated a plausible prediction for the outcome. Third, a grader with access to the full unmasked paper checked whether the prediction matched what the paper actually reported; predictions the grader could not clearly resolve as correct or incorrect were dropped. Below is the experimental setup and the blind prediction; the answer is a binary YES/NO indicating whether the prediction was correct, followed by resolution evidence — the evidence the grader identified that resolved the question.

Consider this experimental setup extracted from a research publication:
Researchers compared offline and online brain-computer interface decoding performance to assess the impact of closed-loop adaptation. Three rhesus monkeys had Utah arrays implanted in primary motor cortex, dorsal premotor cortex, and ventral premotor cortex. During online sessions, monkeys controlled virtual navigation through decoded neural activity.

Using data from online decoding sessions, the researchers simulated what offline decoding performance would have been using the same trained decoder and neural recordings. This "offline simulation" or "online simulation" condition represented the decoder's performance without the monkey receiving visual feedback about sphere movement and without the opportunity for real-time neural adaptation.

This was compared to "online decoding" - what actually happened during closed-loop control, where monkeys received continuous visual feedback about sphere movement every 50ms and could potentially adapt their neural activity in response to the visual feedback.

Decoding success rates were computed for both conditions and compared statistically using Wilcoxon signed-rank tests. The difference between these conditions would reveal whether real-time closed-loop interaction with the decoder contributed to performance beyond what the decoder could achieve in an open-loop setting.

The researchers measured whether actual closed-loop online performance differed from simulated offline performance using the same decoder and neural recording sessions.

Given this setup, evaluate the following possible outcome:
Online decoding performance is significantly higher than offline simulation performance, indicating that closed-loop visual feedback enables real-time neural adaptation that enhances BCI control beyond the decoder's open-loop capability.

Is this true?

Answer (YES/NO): YES